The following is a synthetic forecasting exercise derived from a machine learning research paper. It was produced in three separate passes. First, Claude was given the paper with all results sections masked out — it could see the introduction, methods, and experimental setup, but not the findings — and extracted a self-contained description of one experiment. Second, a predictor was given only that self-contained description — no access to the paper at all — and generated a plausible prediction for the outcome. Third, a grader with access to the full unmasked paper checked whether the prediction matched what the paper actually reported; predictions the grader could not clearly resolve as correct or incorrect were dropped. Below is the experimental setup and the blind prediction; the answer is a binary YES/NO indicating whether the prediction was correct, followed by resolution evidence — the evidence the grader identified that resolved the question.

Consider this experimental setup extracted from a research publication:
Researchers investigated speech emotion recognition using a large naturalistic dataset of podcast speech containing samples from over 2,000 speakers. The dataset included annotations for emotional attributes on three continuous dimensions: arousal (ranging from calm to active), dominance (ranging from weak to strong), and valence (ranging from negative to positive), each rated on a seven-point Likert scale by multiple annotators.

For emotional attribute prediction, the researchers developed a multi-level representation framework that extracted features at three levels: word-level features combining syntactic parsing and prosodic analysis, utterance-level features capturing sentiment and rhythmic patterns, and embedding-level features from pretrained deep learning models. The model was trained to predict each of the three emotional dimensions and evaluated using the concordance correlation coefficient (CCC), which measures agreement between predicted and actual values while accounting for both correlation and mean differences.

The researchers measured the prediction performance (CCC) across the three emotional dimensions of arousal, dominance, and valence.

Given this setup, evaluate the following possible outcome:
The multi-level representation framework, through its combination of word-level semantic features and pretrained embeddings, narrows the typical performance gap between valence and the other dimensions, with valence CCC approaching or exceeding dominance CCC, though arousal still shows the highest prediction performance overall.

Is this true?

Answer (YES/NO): NO